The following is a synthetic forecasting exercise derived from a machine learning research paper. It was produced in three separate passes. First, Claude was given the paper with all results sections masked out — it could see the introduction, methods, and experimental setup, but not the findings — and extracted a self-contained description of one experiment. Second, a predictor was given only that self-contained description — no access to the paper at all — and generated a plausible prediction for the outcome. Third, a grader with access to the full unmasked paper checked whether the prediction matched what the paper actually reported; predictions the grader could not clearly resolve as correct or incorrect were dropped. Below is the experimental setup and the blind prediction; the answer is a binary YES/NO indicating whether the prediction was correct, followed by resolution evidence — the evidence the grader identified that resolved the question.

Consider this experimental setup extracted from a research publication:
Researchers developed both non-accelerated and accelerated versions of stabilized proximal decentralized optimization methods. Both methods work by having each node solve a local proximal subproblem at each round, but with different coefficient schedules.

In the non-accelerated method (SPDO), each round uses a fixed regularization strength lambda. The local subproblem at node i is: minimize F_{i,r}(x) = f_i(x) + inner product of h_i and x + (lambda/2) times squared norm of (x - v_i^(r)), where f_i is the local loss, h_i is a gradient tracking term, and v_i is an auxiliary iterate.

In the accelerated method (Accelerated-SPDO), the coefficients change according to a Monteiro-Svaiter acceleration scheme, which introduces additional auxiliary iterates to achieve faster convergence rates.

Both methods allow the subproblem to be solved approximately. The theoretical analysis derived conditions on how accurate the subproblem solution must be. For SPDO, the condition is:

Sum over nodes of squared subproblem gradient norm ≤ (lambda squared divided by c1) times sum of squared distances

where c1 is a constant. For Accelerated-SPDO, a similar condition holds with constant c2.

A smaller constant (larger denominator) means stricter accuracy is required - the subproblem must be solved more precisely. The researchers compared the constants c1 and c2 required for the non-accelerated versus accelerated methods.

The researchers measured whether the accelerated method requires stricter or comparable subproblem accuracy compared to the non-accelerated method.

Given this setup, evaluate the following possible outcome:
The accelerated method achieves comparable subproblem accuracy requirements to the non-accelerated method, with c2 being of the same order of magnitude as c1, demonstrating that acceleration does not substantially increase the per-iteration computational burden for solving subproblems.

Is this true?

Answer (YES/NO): NO